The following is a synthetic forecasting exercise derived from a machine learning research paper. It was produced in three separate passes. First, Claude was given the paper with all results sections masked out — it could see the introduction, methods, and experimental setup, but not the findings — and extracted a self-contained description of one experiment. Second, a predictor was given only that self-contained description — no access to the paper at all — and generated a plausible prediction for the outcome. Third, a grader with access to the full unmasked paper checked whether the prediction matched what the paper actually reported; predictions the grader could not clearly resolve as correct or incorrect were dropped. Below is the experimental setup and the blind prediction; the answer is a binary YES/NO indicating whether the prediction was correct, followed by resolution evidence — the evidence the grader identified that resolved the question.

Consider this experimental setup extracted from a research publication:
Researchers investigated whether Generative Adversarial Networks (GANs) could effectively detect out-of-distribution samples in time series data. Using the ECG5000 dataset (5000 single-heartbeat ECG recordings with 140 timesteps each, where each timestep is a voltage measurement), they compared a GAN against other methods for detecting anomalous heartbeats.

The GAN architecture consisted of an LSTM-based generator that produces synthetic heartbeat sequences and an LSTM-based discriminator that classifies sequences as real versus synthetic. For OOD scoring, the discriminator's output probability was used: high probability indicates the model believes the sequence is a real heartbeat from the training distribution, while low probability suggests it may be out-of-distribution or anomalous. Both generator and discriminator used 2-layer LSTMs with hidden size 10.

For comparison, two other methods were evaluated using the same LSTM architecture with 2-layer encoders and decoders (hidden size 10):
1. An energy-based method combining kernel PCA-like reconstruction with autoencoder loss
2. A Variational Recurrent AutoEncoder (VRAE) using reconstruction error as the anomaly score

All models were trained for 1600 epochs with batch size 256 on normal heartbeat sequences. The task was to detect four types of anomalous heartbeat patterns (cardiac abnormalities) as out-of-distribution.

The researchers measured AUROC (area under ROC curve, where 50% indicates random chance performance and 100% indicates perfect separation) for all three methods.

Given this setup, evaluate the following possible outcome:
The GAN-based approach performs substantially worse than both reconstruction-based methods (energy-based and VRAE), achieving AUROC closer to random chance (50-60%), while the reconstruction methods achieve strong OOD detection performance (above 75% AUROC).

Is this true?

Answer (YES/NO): NO